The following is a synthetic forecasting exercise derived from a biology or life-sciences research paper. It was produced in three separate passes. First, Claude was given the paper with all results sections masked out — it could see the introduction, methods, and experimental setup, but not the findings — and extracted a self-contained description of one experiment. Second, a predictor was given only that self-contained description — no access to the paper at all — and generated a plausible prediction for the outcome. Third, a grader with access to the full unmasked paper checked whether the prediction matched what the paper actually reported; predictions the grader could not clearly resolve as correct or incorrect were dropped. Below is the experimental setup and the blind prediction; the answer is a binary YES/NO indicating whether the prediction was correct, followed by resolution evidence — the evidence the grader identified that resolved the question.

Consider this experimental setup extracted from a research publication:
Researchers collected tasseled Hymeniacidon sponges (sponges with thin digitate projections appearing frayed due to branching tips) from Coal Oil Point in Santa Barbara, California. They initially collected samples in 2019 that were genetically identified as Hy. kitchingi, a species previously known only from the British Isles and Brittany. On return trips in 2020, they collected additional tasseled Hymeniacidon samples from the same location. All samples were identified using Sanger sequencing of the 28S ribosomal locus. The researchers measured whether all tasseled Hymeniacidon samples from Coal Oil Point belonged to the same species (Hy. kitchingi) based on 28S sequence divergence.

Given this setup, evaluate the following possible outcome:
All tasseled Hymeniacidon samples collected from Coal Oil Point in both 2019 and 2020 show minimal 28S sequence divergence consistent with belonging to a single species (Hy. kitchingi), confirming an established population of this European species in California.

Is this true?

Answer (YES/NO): NO